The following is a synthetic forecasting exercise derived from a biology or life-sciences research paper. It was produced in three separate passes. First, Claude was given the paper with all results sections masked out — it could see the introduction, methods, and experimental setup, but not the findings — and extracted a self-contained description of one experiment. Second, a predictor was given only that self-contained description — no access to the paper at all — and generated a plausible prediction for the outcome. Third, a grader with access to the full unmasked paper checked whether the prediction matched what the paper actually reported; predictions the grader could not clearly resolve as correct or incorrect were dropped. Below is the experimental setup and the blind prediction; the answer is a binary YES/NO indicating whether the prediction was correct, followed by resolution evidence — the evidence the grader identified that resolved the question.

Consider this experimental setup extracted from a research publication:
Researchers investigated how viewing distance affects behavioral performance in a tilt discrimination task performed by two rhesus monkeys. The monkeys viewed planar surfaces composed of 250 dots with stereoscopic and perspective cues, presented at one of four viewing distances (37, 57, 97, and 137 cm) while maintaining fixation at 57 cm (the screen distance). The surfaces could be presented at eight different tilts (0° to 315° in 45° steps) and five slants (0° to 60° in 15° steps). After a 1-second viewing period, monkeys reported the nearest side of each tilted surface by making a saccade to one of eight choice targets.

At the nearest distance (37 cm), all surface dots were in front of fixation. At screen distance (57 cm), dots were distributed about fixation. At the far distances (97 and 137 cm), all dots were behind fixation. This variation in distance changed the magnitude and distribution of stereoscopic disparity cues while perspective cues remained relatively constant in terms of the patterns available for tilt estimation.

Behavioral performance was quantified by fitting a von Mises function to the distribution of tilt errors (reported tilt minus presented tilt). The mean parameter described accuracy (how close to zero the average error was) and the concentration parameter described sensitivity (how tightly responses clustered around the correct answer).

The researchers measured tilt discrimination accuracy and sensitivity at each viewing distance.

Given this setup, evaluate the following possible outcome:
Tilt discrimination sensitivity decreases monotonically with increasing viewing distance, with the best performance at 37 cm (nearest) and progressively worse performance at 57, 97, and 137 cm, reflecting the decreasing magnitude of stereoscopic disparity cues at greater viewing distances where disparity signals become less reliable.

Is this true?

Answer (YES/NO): NO